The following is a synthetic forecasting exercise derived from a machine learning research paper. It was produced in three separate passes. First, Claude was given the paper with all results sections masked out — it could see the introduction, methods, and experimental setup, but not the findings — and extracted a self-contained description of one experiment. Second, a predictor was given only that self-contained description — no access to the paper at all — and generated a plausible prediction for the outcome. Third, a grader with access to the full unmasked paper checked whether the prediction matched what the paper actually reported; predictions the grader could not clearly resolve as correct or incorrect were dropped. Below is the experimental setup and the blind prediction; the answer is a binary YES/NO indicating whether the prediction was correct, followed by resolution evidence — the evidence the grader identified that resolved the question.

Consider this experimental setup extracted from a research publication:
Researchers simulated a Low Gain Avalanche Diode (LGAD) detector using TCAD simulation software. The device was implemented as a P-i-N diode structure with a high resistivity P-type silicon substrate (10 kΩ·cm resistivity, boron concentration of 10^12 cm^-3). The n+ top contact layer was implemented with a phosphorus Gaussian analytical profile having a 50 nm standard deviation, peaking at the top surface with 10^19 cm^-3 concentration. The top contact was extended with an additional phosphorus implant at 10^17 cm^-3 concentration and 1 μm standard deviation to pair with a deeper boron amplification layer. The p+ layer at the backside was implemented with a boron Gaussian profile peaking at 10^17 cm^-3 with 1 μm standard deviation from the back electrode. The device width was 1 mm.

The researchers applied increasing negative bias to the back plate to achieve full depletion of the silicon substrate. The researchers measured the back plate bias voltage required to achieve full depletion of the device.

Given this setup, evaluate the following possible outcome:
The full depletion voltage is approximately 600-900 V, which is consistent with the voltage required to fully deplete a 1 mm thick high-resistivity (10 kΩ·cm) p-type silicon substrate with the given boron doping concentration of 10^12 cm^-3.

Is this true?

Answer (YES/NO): NO